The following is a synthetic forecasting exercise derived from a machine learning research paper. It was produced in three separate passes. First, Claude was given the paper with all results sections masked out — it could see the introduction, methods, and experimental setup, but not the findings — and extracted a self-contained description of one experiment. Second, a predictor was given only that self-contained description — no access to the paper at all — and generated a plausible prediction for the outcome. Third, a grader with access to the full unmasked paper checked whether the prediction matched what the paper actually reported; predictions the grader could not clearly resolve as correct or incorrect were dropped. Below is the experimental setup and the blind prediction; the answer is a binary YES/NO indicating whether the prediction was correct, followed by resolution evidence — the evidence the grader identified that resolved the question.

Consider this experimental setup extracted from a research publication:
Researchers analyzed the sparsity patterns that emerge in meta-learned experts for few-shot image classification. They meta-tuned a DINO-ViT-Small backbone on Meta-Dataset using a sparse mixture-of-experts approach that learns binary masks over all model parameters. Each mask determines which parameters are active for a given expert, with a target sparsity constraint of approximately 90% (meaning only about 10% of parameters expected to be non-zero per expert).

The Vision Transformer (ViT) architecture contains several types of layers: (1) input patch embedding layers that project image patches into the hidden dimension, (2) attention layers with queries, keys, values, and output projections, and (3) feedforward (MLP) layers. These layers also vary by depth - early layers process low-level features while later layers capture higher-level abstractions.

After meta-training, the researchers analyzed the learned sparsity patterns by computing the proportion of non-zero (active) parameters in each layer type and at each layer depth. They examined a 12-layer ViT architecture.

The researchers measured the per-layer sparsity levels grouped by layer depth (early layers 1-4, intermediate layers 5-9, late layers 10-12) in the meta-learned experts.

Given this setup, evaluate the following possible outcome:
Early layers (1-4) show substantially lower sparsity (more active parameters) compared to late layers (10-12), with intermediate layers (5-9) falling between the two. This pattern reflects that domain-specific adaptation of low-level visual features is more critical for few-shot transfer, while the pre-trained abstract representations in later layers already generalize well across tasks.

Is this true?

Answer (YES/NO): NO